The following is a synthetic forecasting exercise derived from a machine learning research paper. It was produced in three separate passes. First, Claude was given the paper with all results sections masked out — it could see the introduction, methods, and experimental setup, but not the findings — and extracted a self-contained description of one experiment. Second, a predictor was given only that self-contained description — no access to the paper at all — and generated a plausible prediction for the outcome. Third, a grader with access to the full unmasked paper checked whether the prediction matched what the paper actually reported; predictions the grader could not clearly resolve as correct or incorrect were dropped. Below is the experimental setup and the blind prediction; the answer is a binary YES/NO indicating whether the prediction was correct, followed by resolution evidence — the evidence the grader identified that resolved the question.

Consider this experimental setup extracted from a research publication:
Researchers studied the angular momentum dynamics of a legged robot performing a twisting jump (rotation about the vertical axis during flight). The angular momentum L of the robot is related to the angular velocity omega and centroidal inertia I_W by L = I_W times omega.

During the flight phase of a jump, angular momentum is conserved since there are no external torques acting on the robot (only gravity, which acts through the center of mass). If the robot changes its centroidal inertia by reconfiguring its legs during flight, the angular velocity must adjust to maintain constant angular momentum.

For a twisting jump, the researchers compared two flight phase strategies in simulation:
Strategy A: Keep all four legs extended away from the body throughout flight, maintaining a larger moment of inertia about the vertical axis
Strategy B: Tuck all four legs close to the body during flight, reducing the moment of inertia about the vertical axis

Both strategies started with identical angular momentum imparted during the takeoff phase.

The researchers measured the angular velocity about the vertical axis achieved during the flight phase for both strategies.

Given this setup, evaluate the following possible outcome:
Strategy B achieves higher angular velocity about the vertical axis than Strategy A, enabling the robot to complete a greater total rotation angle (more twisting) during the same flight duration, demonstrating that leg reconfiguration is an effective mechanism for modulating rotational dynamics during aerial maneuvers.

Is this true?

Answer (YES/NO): YES